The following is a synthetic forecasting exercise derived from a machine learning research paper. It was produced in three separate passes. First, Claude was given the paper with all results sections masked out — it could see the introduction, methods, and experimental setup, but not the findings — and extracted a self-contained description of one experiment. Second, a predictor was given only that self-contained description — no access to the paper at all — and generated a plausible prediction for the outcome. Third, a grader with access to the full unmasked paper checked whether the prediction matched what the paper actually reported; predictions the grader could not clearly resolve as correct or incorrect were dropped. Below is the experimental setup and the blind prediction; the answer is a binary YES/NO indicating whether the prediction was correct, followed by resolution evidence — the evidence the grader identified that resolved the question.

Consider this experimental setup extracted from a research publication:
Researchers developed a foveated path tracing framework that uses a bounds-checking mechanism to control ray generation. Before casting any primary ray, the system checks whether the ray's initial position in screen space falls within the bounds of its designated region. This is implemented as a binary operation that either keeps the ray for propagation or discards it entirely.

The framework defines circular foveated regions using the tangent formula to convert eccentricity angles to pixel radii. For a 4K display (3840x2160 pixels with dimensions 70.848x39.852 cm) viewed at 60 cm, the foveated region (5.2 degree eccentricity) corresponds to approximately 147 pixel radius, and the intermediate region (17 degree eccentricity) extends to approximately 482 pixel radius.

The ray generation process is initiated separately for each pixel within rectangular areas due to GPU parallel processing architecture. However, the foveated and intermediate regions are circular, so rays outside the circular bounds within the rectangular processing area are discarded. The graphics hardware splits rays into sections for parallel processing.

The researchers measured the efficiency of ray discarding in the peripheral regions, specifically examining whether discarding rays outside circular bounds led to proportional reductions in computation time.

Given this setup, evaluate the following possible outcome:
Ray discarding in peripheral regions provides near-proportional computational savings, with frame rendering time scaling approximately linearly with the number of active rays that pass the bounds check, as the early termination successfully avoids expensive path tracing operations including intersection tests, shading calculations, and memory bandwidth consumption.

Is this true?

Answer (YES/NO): NO